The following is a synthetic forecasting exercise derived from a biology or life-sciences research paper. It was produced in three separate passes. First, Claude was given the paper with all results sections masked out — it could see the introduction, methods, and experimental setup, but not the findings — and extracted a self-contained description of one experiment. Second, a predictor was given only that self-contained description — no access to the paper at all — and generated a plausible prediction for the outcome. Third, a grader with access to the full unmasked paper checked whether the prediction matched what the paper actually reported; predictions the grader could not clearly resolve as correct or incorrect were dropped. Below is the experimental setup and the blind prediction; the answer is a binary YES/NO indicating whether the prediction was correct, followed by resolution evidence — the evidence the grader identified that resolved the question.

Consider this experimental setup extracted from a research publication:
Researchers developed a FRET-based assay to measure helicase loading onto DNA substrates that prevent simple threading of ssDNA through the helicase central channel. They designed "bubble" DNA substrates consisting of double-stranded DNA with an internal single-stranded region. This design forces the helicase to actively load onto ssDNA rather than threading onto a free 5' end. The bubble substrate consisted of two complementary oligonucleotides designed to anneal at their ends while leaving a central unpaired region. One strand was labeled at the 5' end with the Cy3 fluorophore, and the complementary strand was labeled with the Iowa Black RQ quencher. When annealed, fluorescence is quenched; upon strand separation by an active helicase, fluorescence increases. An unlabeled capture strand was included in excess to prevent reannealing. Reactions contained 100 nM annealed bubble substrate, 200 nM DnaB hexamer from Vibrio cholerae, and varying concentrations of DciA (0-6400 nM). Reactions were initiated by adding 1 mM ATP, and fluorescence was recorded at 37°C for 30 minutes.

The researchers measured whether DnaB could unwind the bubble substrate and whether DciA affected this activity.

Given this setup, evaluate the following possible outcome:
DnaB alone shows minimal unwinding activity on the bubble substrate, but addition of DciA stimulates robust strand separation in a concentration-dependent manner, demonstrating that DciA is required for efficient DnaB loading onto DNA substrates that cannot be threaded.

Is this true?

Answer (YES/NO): YES